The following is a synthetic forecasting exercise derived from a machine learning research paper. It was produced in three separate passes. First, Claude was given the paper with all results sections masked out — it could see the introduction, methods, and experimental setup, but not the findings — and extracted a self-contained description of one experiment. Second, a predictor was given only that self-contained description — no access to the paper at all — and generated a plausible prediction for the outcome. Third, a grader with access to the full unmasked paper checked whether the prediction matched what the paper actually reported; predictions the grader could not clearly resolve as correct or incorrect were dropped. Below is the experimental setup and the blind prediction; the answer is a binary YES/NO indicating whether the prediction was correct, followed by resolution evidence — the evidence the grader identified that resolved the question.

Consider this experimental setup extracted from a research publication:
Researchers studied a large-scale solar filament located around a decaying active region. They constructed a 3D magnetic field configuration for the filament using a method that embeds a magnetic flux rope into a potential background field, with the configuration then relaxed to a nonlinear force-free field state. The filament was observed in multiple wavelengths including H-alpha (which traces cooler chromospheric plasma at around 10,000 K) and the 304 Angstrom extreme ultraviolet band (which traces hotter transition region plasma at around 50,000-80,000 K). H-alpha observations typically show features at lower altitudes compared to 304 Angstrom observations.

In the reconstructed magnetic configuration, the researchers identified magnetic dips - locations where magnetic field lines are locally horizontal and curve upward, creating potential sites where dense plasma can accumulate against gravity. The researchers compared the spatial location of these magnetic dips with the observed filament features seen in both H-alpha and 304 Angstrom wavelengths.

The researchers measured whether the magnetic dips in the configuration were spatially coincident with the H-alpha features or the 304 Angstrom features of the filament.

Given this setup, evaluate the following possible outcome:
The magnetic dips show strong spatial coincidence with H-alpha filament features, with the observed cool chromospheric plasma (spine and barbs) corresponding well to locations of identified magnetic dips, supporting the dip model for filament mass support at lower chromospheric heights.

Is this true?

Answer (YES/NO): YES